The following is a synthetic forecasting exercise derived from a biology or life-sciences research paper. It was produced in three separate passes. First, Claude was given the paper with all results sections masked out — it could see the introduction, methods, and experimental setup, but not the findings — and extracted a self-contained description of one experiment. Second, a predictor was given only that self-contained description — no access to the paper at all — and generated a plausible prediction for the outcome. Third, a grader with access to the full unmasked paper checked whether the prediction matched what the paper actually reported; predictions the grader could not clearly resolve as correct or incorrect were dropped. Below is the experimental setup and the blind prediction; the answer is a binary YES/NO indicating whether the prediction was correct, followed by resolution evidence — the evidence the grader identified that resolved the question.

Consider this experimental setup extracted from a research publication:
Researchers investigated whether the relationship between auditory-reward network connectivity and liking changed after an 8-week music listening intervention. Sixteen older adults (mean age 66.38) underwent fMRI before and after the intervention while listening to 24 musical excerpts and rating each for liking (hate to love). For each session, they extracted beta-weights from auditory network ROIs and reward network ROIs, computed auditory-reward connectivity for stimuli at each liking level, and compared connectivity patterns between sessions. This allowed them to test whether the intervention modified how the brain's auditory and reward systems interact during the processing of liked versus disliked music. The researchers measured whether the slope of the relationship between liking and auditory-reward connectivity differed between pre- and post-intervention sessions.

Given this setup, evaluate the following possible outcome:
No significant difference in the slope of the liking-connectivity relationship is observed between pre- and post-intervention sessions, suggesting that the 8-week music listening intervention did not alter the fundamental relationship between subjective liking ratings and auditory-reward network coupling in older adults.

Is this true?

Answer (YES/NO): YES